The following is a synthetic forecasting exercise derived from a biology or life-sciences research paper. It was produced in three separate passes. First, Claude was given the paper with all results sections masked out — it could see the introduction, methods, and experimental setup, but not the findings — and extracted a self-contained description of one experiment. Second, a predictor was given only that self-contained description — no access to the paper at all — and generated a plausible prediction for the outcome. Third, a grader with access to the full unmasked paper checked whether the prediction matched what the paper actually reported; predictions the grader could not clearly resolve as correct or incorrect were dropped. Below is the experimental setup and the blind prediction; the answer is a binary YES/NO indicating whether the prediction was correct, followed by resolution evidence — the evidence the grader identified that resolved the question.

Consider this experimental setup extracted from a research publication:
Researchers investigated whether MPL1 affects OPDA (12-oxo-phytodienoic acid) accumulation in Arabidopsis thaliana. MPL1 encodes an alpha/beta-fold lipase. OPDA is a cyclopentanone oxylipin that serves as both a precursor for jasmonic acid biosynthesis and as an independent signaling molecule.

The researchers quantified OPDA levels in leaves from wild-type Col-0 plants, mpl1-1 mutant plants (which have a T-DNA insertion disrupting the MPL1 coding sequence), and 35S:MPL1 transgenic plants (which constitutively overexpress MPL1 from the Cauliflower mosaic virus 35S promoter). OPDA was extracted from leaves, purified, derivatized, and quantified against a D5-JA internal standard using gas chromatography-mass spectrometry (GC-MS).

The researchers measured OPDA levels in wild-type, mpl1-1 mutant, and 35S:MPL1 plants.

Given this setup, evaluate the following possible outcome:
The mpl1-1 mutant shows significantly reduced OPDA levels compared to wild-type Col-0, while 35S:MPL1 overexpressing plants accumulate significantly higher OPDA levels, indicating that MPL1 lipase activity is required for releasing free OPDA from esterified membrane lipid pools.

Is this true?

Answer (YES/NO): NO